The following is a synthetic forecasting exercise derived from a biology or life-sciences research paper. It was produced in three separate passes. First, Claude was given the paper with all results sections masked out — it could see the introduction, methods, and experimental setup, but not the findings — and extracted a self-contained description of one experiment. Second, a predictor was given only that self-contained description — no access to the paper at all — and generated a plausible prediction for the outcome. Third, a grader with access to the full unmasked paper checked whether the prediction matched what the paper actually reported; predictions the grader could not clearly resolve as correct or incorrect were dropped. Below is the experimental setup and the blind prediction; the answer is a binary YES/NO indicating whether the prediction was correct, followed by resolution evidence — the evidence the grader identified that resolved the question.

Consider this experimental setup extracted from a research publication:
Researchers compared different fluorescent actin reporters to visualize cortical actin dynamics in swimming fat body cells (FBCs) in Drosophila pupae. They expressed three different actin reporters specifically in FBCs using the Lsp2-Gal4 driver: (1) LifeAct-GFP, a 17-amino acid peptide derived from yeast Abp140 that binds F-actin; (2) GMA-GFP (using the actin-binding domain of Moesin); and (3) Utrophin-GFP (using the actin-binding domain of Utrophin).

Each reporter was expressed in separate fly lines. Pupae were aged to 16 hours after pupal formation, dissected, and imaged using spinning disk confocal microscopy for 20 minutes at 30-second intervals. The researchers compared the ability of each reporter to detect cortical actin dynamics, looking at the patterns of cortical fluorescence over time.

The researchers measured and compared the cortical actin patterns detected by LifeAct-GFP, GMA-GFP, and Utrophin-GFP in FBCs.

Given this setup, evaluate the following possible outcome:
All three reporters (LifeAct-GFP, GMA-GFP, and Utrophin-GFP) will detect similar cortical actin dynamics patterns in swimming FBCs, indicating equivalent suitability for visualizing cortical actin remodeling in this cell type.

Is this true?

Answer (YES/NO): NO